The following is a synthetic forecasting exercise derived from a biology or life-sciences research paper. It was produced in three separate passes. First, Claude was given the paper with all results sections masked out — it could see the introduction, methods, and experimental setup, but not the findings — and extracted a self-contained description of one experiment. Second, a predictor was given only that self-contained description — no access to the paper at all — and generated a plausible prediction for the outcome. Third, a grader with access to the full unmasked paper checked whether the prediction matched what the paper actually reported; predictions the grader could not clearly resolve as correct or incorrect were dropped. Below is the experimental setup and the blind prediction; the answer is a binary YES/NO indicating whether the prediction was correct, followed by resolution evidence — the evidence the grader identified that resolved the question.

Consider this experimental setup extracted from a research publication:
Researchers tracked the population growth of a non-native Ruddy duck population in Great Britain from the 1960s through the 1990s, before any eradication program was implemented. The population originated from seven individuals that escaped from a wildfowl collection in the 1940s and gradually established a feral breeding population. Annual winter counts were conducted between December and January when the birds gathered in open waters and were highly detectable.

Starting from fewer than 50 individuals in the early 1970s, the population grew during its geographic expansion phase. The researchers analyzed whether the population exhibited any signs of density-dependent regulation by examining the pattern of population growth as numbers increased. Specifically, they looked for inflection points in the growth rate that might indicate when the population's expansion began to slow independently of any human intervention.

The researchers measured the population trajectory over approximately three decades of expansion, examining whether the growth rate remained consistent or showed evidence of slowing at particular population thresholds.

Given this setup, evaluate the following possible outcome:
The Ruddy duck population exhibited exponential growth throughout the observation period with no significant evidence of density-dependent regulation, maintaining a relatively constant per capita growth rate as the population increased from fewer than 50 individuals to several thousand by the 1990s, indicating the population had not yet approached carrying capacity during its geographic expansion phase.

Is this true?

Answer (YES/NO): NO